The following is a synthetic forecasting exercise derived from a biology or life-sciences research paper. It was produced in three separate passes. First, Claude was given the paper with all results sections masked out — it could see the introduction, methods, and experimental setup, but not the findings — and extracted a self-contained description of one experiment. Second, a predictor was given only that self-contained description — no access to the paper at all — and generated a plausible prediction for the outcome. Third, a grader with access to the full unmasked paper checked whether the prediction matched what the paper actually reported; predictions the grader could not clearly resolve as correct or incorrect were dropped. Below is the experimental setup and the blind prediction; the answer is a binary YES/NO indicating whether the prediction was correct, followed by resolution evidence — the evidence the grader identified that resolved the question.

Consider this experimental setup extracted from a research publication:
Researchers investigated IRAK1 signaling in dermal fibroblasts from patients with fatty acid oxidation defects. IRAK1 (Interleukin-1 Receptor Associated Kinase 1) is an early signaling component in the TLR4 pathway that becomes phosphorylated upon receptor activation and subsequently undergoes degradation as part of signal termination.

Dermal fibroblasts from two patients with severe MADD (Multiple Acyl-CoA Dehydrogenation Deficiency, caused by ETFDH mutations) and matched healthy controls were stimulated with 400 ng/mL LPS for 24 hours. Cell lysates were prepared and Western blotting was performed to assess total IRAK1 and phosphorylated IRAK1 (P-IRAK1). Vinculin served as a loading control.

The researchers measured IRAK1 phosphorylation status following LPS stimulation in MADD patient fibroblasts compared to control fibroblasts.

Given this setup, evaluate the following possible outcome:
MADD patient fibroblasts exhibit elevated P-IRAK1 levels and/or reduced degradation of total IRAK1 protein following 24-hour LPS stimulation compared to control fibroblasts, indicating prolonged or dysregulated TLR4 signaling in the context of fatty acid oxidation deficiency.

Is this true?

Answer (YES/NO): NO